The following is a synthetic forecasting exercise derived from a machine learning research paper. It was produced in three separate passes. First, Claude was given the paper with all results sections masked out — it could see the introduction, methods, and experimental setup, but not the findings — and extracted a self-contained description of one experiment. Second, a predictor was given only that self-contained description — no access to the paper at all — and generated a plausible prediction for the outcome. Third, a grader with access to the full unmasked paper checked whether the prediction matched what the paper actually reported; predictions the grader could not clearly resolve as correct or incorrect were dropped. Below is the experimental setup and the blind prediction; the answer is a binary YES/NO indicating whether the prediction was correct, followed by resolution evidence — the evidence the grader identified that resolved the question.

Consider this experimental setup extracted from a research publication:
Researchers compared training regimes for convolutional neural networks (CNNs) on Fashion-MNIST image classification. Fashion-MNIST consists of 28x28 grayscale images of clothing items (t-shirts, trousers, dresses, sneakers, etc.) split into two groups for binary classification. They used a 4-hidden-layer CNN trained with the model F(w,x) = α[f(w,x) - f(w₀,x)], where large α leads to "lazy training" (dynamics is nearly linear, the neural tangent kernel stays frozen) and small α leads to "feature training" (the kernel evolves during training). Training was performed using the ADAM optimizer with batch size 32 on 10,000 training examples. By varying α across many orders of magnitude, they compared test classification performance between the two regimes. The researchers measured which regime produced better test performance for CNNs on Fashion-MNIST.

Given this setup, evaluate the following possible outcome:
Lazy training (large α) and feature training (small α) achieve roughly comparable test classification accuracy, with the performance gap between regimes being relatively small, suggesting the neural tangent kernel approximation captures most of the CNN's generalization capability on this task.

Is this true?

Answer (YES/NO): NO